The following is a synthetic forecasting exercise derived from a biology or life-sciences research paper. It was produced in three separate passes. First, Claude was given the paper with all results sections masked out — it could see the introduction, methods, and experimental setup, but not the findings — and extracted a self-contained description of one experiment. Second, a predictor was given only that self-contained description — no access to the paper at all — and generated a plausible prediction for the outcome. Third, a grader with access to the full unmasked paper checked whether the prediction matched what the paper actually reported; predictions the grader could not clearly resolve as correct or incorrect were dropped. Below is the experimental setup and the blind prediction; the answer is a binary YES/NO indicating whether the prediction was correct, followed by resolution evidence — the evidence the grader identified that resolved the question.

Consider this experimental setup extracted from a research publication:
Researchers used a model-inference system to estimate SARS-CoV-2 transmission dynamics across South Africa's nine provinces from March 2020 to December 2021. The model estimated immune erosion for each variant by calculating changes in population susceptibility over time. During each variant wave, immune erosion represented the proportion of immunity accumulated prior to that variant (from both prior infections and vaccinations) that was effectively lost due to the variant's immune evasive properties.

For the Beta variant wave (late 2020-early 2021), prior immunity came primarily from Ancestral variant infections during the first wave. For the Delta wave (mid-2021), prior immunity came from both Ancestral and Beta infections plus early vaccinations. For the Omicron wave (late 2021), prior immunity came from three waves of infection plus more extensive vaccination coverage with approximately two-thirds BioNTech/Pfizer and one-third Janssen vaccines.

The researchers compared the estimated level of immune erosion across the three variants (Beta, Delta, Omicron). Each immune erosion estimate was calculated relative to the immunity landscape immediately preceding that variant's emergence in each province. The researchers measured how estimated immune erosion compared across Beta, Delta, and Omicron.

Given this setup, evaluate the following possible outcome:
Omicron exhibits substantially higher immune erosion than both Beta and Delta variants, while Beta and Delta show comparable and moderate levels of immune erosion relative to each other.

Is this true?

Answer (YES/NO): NO